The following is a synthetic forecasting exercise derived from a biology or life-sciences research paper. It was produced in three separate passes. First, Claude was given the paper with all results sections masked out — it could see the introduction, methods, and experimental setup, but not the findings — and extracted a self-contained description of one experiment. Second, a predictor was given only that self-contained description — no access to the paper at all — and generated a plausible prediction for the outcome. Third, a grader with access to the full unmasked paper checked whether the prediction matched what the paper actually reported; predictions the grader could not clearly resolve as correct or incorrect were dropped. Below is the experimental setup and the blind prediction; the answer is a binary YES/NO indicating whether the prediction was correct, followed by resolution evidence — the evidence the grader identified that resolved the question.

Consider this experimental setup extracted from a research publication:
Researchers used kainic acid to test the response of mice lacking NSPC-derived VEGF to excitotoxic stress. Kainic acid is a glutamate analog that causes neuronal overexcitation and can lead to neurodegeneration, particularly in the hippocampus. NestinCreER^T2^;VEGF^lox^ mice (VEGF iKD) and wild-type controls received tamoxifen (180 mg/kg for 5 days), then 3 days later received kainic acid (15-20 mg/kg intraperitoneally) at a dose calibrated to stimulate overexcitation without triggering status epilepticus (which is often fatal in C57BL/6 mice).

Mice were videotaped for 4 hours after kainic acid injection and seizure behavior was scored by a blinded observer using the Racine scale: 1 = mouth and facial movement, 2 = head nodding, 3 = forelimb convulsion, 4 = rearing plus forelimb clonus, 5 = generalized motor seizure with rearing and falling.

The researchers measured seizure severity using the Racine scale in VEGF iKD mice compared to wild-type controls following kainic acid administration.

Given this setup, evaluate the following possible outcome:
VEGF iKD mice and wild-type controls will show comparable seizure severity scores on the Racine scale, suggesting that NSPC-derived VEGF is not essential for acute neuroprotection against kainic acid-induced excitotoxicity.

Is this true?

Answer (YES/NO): NO